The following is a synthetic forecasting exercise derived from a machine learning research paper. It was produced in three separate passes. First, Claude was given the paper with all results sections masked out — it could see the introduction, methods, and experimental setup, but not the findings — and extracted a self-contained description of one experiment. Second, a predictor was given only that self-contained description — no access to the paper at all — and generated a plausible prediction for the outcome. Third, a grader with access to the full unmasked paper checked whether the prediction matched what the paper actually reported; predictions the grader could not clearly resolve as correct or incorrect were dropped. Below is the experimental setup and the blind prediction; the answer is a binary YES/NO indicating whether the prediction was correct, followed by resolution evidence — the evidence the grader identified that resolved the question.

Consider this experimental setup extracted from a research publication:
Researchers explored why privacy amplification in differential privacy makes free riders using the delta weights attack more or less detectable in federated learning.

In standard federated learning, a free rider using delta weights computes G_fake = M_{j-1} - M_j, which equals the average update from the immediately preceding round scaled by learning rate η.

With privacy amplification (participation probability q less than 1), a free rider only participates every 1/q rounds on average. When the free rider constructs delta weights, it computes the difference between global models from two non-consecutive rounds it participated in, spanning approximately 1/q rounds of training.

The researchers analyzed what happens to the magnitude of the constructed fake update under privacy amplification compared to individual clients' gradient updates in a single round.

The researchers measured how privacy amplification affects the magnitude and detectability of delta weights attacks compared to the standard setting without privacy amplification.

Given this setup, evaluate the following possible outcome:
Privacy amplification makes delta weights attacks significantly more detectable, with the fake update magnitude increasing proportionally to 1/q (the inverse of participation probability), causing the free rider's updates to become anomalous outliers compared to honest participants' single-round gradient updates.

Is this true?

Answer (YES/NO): YES